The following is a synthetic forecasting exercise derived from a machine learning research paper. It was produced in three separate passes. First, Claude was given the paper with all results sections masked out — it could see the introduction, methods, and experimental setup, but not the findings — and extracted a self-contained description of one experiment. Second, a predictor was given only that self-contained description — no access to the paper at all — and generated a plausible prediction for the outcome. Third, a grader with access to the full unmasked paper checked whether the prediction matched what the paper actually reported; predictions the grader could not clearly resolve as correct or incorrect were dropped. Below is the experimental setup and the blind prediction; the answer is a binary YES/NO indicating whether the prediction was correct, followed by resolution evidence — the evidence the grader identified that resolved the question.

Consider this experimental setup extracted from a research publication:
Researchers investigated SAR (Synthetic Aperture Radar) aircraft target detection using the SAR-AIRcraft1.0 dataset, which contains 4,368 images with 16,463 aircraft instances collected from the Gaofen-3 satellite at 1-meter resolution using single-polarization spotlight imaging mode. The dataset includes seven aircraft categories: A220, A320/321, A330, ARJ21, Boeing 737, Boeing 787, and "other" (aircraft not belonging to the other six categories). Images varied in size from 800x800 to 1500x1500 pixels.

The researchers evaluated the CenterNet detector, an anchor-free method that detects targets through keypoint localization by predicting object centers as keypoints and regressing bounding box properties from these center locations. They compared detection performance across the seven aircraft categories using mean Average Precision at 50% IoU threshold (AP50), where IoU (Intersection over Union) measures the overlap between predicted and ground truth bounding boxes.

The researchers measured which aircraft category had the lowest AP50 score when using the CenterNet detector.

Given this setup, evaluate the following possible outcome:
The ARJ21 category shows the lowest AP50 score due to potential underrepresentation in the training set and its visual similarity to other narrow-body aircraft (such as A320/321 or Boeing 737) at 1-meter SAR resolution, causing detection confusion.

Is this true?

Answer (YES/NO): NO